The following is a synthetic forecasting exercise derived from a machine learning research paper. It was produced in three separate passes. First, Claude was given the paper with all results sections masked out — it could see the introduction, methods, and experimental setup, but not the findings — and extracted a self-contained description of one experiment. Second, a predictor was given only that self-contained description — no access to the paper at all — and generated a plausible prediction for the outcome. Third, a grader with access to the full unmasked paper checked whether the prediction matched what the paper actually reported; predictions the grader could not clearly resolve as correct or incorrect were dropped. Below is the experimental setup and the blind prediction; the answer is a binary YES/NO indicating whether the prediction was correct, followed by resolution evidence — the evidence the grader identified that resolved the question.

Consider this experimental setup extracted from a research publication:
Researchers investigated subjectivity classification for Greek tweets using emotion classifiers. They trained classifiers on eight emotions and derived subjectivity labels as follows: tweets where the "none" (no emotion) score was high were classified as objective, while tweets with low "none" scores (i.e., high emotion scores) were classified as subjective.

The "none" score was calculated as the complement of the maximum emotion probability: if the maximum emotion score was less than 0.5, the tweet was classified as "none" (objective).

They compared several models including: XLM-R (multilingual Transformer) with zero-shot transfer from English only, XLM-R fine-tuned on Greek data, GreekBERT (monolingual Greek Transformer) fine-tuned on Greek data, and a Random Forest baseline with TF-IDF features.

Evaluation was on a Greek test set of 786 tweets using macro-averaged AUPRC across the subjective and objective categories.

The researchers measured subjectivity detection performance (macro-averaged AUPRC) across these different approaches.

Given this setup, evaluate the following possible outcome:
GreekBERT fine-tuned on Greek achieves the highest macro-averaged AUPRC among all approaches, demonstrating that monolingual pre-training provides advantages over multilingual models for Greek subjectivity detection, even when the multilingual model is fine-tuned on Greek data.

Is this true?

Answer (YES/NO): NO